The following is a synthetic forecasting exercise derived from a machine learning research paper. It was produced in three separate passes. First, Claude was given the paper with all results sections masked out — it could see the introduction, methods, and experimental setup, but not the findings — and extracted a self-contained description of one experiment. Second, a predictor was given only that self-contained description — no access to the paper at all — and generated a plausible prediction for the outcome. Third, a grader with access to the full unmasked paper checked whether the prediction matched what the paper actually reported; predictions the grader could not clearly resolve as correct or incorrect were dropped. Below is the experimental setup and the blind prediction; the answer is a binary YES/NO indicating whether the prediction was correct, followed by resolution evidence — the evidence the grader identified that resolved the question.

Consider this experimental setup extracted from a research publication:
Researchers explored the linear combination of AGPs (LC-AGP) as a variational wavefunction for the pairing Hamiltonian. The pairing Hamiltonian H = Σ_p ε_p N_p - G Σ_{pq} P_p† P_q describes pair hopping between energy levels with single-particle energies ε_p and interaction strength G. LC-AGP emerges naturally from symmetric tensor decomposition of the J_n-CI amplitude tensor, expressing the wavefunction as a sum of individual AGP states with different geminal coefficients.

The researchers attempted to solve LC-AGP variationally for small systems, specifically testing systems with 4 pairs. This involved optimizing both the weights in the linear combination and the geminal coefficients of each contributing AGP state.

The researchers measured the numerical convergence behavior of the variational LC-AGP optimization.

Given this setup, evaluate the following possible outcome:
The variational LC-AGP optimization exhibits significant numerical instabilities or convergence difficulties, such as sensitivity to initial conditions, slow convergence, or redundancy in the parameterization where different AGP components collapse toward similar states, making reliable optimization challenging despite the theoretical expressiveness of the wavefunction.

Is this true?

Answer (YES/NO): YES